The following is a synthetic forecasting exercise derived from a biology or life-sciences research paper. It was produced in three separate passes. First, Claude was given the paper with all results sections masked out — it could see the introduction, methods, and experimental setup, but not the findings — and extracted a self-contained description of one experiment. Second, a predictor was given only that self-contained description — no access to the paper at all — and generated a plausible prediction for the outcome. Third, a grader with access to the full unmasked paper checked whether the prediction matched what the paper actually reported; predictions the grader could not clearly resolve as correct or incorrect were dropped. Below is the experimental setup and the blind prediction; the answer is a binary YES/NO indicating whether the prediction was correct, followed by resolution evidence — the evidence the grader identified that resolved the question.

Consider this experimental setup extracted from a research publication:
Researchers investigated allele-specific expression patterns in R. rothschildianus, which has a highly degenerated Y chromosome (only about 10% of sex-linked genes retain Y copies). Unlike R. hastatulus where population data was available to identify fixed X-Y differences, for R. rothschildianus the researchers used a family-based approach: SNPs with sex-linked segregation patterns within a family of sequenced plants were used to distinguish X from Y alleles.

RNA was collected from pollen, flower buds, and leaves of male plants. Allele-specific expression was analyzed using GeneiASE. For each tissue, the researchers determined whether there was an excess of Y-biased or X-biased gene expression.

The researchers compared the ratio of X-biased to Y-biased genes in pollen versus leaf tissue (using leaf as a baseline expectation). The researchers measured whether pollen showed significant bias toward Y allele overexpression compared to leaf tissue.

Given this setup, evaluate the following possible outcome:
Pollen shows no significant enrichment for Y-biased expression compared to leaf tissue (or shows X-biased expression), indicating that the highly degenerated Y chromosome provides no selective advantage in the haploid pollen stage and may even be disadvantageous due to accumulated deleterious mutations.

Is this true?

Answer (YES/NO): NO